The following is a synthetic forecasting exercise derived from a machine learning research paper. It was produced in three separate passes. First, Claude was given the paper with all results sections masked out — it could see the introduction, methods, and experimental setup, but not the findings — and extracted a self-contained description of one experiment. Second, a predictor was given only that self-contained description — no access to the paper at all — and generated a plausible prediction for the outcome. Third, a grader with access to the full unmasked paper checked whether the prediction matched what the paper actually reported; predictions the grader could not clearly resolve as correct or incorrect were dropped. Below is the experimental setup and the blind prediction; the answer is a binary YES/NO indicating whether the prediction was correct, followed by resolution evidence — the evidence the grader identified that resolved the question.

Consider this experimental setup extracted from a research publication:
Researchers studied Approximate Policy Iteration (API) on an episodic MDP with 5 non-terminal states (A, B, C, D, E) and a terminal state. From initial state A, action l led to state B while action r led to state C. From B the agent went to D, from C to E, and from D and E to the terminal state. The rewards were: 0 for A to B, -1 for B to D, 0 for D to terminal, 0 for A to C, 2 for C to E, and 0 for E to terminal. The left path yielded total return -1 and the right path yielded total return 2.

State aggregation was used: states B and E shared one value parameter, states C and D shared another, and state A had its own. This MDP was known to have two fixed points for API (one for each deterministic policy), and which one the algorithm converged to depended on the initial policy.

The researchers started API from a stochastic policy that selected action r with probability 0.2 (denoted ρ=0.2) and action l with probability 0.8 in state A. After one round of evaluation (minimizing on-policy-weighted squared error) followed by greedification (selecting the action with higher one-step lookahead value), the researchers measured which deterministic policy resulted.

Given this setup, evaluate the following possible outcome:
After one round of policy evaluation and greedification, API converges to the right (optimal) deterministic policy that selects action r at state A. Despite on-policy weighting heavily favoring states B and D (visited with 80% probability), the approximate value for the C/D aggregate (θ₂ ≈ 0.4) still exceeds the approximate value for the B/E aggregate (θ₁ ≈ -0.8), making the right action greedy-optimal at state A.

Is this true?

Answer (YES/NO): NO